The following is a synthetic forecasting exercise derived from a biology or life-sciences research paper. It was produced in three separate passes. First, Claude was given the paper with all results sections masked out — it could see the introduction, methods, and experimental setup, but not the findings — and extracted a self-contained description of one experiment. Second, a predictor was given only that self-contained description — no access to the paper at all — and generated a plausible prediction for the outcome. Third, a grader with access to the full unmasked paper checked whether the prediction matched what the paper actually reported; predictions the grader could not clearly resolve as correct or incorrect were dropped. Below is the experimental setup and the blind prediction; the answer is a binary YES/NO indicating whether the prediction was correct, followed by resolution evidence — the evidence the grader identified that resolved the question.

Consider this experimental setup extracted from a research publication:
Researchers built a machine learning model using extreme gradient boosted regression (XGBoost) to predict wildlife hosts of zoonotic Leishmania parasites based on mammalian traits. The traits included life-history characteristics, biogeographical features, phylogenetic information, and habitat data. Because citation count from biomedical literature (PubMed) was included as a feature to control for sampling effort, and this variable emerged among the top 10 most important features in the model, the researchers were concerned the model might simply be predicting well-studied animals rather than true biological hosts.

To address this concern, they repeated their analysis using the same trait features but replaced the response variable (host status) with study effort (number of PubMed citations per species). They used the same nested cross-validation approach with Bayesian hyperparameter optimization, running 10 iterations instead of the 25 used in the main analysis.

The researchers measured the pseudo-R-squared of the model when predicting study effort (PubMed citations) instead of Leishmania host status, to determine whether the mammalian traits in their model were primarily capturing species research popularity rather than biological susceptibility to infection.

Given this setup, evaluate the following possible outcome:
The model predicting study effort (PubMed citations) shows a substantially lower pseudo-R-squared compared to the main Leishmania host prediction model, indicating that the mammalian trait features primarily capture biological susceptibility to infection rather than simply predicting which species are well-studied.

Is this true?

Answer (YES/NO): YES